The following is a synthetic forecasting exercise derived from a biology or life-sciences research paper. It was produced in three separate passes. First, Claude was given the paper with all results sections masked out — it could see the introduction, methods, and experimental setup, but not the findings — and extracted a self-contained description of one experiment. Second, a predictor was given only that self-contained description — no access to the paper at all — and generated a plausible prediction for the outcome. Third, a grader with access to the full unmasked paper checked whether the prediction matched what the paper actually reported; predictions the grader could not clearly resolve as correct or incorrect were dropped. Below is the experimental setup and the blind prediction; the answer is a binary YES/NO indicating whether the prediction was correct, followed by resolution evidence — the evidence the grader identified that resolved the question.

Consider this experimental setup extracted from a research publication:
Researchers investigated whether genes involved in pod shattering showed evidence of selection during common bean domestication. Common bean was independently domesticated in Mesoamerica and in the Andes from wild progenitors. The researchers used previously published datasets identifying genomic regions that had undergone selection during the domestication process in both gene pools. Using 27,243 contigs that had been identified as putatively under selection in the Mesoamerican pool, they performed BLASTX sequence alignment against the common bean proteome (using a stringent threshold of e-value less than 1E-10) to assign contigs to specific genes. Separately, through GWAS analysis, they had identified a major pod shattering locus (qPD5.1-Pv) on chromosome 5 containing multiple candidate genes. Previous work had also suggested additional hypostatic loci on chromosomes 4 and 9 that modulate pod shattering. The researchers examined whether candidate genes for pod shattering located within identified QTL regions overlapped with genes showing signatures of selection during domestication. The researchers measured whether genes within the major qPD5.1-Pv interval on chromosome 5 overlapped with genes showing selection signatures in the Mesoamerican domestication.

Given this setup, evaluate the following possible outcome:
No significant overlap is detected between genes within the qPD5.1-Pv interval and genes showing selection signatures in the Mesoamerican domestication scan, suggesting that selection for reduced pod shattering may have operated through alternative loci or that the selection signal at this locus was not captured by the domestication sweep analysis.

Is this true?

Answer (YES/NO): NO